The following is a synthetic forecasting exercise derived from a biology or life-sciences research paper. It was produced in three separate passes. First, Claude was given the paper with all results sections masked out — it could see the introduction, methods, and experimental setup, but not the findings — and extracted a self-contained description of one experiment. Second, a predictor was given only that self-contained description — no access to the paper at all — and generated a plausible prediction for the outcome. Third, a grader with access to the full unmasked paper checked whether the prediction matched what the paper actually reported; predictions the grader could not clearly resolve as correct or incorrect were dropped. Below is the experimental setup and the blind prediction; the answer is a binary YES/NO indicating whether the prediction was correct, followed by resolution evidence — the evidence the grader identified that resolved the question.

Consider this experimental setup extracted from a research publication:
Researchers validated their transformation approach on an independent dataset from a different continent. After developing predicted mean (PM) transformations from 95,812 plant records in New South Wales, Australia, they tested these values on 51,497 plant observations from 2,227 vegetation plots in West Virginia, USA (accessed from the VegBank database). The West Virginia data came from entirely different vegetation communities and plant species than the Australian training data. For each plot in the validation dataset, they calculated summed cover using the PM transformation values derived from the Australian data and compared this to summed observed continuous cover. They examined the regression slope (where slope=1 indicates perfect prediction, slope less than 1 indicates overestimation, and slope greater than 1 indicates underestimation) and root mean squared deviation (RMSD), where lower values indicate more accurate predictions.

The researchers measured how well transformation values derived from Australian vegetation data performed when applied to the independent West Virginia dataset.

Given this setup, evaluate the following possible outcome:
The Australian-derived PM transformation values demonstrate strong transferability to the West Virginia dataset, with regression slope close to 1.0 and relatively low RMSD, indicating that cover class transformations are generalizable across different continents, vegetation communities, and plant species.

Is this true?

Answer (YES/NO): YES